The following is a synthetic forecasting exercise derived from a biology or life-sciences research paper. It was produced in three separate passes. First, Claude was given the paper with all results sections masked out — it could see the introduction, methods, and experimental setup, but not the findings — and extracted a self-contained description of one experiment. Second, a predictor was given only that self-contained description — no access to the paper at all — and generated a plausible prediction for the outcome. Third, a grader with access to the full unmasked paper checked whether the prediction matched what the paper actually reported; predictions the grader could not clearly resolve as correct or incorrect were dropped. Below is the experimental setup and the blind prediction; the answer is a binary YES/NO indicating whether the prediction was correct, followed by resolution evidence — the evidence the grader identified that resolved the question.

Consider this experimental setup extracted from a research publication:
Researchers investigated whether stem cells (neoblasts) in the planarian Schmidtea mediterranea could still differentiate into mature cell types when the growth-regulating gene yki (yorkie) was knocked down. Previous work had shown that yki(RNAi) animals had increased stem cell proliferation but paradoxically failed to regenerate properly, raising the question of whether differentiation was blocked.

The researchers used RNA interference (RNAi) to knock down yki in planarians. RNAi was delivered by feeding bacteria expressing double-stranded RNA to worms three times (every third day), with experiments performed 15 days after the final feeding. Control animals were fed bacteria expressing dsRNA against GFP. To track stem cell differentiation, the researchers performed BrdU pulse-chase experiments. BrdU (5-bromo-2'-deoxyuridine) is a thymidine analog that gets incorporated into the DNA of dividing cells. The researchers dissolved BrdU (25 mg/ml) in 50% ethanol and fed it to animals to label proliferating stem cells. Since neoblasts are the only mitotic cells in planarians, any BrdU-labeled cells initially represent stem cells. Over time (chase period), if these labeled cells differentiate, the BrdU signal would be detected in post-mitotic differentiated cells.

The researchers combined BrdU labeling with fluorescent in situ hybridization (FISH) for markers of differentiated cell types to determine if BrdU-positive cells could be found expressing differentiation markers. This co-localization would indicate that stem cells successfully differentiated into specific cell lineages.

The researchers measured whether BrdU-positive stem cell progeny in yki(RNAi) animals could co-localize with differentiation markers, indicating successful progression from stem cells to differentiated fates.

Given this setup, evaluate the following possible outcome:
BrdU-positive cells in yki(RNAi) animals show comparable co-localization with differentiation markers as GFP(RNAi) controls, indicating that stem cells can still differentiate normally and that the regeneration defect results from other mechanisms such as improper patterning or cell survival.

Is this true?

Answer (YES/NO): NO